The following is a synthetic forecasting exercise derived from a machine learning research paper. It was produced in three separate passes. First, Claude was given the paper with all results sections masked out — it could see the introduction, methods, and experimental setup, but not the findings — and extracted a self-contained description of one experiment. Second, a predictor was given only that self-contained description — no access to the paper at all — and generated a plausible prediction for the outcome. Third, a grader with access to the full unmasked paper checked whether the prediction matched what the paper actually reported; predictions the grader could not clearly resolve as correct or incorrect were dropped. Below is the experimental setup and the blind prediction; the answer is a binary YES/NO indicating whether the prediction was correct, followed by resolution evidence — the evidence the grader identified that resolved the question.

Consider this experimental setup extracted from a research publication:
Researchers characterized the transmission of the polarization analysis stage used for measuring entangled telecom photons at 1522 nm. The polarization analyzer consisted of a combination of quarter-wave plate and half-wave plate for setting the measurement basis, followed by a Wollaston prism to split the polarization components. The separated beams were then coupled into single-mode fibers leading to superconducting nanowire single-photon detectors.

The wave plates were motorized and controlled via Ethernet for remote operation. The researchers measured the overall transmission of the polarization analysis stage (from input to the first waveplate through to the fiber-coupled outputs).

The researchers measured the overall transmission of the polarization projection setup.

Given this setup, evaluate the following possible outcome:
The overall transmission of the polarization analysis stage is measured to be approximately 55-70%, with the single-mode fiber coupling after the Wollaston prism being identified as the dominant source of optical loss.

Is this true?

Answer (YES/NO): NO